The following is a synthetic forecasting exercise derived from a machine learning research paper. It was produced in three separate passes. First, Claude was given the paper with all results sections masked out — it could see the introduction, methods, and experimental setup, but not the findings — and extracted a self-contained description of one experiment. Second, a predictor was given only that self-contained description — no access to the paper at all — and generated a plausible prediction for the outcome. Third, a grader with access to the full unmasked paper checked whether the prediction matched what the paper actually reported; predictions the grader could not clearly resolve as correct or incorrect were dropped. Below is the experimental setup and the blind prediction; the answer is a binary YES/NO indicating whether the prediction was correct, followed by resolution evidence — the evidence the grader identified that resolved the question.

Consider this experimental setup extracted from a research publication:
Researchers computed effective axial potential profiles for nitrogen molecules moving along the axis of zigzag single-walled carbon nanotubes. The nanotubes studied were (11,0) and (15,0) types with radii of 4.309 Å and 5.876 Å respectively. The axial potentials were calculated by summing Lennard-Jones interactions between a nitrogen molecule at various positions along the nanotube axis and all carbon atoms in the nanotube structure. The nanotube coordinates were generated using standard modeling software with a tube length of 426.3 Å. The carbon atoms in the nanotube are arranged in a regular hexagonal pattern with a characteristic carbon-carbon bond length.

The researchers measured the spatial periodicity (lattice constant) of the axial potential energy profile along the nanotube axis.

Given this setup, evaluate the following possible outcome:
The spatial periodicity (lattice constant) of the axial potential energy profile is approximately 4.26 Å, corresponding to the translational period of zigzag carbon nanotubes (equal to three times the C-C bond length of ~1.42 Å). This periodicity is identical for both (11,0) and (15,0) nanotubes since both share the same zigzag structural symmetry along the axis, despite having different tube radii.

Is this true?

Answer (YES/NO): NO